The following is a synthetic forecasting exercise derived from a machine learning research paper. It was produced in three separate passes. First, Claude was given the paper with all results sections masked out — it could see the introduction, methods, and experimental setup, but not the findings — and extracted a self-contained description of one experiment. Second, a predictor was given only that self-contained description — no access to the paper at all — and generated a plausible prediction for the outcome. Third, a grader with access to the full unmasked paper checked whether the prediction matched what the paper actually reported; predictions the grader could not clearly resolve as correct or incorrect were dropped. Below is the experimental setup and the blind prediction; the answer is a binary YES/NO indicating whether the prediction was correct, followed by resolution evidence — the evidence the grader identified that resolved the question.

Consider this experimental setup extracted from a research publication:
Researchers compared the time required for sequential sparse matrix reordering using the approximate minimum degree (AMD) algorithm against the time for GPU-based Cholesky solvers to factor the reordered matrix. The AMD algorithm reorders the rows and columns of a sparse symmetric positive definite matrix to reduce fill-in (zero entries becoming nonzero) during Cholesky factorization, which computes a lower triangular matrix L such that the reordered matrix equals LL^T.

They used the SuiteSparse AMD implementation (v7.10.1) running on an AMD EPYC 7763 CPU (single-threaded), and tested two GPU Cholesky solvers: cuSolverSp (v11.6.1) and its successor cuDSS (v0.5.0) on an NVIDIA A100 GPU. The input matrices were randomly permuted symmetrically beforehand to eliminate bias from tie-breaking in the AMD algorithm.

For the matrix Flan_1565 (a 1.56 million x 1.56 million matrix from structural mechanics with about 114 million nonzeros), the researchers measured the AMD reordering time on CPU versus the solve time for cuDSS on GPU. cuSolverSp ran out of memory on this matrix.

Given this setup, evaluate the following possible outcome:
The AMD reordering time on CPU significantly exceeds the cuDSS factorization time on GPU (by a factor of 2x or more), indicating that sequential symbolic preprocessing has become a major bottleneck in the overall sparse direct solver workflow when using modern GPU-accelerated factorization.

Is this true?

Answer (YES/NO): NO